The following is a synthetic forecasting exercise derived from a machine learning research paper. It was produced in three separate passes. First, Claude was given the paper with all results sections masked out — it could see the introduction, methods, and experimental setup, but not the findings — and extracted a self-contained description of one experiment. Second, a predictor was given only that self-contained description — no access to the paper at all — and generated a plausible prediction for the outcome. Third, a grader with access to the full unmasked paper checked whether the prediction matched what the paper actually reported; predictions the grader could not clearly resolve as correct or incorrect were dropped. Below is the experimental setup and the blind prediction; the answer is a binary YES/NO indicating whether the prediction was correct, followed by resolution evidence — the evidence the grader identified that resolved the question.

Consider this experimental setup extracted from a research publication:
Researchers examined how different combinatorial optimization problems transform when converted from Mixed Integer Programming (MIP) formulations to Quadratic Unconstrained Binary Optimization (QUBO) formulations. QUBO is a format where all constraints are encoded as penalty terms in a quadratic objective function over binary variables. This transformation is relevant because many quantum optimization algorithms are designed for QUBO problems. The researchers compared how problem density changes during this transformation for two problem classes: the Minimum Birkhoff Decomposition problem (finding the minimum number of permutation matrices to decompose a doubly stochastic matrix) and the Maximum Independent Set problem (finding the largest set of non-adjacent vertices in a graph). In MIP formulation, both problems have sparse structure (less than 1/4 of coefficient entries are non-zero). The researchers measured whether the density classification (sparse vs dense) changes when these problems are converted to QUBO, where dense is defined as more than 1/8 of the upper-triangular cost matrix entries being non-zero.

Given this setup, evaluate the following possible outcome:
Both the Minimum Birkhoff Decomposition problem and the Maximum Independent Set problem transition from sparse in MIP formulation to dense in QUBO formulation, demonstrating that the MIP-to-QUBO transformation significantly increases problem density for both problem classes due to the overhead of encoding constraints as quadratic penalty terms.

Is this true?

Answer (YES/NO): YES